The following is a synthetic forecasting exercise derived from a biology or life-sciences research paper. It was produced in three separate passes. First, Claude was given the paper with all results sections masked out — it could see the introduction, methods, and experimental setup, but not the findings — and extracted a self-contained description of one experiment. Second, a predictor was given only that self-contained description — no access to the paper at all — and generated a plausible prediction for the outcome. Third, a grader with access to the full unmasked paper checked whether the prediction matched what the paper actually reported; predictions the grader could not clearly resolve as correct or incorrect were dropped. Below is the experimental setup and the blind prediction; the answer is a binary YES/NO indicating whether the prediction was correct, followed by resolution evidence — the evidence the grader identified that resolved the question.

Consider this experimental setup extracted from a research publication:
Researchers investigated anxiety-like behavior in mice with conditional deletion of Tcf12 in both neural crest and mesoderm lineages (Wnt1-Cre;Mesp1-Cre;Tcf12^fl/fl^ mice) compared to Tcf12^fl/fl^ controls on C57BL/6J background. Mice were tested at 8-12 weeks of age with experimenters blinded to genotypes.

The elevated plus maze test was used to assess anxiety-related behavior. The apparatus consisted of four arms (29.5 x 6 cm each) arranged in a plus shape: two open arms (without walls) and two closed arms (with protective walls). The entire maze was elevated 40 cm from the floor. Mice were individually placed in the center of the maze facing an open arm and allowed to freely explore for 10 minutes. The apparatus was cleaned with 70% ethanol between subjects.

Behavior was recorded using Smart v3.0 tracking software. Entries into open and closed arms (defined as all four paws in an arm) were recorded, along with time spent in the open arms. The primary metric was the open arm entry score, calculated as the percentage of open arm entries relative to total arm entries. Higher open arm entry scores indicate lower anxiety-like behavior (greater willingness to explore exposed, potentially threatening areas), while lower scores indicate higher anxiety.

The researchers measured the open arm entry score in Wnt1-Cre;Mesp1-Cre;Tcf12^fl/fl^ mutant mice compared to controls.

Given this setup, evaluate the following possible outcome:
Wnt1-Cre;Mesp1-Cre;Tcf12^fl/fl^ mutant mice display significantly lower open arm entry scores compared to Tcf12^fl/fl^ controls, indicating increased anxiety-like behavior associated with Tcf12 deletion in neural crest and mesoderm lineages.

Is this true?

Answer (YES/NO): NO